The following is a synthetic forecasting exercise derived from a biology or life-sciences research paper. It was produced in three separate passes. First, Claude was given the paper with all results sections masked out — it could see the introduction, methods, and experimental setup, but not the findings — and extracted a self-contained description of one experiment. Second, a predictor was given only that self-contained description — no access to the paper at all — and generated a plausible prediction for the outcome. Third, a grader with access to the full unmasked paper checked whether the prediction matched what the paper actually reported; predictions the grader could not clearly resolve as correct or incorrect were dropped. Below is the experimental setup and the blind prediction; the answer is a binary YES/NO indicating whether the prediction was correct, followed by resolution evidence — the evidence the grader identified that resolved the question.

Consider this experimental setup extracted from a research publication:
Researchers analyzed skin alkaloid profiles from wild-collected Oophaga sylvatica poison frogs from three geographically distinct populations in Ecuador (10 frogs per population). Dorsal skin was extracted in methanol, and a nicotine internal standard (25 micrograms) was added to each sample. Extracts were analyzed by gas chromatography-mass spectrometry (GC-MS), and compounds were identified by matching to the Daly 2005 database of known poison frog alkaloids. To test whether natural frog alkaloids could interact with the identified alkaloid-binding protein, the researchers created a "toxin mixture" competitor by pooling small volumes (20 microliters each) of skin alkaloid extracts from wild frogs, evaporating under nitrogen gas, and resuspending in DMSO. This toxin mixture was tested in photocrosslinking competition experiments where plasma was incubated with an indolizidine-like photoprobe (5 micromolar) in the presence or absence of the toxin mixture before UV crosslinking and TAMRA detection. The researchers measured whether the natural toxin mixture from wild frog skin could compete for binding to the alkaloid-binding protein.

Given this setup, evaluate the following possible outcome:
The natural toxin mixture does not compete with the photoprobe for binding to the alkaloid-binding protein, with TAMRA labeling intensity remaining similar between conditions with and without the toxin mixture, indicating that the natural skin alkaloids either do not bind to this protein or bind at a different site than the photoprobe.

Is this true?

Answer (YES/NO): NO